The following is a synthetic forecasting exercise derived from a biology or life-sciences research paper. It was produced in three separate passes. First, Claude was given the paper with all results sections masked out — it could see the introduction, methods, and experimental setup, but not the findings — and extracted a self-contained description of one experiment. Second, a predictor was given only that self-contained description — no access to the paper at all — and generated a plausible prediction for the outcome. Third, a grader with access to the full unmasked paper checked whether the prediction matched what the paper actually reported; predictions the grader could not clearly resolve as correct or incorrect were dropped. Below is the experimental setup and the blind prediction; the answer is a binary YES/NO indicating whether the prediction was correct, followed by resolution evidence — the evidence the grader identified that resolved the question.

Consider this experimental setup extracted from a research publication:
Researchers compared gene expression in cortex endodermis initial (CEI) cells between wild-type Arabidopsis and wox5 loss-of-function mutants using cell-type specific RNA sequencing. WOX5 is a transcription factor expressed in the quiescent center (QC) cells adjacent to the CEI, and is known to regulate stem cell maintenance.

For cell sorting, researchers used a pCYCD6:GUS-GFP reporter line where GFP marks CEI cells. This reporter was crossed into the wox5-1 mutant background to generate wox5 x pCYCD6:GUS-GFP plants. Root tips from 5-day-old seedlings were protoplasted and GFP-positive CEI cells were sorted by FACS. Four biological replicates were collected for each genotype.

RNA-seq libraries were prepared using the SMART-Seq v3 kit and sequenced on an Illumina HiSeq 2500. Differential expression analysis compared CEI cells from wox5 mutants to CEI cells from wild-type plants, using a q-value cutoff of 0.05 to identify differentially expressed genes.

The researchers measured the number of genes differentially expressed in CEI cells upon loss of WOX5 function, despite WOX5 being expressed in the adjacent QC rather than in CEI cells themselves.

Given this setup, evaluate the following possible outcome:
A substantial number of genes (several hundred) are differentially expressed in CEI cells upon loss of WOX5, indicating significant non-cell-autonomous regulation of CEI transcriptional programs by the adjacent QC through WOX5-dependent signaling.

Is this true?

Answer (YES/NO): YES